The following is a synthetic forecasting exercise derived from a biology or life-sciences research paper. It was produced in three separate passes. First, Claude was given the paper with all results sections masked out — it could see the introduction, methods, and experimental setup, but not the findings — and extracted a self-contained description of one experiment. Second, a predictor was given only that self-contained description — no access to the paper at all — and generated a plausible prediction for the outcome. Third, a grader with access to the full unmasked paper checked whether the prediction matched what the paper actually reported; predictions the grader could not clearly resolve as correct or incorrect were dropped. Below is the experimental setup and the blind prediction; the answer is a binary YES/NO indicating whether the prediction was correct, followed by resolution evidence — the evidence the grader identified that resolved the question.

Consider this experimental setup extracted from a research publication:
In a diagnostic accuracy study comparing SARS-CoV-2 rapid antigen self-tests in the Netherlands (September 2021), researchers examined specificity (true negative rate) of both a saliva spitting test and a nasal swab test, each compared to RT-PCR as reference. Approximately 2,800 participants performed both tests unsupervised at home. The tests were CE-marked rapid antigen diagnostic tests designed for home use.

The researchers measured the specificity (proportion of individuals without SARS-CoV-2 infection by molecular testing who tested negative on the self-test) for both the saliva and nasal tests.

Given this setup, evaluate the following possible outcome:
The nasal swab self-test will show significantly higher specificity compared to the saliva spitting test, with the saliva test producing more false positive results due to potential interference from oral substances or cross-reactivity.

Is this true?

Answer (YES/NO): NO